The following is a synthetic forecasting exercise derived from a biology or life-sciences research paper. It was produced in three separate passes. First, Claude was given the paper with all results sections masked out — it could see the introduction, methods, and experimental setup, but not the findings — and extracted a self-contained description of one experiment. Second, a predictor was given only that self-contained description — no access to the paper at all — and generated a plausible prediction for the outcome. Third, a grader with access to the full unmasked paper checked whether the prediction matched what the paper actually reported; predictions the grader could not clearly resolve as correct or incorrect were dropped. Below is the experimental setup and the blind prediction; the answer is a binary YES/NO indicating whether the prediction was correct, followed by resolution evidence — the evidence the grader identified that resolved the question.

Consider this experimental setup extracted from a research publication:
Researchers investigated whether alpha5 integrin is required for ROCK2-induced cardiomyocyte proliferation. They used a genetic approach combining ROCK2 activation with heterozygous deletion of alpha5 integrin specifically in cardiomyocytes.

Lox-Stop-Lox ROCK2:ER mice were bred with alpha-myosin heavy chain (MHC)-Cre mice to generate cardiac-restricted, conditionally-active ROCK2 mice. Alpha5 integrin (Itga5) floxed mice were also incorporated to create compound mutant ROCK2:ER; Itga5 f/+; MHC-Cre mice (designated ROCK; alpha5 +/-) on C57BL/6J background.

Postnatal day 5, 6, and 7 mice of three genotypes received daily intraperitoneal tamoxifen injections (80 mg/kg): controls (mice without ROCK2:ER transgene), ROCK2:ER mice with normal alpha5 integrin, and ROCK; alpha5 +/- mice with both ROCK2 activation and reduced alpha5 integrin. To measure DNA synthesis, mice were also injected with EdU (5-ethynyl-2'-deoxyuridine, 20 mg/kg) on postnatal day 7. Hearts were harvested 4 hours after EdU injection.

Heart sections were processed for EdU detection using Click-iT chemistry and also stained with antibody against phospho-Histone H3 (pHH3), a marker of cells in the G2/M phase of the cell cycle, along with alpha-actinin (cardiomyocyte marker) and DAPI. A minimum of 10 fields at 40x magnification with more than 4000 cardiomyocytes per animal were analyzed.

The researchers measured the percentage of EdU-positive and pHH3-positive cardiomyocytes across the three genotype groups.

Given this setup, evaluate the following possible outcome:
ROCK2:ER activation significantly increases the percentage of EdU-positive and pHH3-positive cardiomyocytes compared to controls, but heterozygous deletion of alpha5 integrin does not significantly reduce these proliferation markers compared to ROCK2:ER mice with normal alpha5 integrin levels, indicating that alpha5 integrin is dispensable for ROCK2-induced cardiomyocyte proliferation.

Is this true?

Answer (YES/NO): NO